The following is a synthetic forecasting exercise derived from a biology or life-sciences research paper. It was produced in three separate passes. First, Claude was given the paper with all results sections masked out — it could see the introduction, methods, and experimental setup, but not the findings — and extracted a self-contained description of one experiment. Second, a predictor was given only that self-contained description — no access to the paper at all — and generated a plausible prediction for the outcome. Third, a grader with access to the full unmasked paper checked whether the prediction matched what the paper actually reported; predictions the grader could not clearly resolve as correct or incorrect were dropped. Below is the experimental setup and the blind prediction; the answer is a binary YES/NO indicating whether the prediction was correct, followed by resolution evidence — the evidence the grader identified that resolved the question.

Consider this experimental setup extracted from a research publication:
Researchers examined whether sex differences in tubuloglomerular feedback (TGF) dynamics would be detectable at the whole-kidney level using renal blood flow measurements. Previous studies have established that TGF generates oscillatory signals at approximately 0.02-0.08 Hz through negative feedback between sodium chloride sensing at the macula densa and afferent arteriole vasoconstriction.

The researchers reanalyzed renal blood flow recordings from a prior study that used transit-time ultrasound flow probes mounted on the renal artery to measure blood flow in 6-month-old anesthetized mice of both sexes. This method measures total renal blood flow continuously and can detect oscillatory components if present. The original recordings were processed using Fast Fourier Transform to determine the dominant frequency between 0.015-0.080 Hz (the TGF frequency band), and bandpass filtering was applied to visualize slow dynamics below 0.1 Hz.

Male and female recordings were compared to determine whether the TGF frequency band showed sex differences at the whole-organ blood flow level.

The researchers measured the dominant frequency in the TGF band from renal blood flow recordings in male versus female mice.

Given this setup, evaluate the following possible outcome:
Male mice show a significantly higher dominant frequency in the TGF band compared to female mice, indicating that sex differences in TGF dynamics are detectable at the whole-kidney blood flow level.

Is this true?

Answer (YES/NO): YES